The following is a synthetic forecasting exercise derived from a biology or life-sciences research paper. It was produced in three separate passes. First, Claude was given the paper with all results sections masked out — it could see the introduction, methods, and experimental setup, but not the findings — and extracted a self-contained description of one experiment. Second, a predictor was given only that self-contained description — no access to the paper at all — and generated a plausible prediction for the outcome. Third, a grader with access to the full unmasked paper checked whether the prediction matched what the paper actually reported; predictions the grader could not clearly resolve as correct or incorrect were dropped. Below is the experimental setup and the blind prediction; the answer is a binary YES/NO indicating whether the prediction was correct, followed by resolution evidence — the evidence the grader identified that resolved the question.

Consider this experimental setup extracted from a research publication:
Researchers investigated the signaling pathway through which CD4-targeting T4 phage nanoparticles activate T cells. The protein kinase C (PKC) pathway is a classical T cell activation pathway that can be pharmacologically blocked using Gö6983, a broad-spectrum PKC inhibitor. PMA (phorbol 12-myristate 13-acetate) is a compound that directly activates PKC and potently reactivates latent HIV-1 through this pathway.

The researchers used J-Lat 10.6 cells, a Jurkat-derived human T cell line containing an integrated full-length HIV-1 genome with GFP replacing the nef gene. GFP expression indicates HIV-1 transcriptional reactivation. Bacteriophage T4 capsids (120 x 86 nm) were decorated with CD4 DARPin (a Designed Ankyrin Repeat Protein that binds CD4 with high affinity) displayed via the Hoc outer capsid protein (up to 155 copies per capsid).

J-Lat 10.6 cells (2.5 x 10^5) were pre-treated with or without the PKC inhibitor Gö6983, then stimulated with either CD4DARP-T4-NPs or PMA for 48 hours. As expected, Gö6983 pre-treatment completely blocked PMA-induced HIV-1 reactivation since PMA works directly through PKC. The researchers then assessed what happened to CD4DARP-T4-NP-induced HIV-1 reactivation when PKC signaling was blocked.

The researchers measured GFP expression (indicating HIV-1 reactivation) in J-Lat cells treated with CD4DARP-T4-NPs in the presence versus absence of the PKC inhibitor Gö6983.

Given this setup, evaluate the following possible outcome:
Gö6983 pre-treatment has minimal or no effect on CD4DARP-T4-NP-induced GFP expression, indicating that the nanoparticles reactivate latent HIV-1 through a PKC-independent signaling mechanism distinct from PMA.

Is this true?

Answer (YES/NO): YES